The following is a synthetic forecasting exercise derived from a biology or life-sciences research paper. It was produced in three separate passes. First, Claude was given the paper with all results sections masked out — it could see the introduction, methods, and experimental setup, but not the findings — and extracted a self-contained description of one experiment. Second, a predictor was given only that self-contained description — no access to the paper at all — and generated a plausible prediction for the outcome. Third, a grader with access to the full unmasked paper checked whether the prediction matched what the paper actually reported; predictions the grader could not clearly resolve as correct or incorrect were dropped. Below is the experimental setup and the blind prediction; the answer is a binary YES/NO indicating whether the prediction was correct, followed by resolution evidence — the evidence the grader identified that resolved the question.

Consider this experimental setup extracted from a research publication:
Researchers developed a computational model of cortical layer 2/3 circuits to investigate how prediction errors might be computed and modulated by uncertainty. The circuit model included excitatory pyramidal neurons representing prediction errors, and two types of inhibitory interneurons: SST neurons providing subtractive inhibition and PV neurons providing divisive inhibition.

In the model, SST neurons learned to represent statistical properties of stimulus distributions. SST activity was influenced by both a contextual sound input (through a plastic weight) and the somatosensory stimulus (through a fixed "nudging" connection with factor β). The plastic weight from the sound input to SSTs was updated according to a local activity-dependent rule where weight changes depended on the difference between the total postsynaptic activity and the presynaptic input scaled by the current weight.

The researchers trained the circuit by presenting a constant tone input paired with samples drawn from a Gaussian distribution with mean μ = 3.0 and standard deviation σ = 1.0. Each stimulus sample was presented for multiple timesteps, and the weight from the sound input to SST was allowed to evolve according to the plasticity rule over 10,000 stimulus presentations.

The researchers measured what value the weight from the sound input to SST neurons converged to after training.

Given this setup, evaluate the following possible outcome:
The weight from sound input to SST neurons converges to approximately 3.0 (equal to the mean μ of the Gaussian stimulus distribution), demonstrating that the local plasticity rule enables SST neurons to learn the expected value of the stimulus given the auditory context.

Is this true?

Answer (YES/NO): YES